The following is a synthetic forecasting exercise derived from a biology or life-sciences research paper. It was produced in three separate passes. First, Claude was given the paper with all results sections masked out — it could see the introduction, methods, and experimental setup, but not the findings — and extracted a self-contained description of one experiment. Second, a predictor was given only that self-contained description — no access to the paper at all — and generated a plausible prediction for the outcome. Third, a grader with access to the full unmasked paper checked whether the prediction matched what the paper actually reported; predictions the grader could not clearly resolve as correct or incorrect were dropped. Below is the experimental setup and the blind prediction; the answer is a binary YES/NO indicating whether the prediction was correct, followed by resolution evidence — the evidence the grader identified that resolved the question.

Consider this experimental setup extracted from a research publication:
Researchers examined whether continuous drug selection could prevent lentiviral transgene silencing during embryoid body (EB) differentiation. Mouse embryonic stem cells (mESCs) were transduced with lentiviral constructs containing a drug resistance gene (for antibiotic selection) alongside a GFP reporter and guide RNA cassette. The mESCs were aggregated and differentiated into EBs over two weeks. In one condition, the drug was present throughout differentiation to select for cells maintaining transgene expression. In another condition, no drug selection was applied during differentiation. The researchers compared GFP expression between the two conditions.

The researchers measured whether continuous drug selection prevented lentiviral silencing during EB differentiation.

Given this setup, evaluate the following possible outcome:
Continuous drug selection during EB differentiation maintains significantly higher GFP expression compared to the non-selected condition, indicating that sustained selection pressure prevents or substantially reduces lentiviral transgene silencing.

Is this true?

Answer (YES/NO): NO